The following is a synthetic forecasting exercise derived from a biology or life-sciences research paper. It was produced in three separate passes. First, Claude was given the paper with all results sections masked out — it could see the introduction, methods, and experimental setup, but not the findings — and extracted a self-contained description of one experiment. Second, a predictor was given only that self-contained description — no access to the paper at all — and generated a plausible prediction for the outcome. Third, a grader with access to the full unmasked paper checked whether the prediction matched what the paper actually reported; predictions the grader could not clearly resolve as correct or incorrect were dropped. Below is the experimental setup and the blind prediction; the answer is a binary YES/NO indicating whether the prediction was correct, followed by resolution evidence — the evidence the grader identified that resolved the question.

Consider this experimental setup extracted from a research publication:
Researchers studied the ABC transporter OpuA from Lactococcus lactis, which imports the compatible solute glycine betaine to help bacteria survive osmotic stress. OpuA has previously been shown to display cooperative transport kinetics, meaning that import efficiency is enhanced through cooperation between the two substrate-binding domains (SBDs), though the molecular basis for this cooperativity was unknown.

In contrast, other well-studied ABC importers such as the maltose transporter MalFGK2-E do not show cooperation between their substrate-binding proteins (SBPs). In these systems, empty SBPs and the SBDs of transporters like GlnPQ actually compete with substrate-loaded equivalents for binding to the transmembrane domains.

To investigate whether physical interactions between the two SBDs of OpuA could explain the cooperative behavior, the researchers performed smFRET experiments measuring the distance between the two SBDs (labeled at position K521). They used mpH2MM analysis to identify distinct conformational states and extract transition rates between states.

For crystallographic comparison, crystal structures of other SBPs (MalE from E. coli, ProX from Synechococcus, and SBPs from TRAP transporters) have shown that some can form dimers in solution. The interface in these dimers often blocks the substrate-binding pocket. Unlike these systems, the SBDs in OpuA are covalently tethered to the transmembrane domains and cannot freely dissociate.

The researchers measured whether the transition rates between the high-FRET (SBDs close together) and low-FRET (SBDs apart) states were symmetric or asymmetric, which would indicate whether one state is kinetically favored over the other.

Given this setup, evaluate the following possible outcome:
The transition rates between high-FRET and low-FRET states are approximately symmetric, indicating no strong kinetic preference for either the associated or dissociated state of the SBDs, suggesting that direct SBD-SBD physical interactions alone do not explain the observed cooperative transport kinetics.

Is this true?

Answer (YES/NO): NO